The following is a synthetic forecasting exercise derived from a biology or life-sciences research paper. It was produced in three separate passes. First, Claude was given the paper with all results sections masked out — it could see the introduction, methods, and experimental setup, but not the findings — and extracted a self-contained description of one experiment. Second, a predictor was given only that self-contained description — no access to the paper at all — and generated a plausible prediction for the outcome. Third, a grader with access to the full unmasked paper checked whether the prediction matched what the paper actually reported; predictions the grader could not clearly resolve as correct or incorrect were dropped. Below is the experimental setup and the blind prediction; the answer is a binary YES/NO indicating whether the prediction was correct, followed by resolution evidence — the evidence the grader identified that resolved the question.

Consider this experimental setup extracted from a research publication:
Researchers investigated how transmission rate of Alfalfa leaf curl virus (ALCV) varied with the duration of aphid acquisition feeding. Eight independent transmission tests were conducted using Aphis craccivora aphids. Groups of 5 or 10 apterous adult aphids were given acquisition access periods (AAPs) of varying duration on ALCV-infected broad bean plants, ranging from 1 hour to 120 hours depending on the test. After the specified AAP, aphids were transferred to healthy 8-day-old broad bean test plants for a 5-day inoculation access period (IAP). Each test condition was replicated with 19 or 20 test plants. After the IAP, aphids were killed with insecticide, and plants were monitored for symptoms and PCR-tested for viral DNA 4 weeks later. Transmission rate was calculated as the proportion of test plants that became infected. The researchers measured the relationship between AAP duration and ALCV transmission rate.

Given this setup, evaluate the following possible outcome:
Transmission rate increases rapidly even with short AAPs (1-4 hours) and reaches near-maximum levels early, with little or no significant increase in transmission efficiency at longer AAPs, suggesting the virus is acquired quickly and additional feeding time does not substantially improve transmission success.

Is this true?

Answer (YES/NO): NO